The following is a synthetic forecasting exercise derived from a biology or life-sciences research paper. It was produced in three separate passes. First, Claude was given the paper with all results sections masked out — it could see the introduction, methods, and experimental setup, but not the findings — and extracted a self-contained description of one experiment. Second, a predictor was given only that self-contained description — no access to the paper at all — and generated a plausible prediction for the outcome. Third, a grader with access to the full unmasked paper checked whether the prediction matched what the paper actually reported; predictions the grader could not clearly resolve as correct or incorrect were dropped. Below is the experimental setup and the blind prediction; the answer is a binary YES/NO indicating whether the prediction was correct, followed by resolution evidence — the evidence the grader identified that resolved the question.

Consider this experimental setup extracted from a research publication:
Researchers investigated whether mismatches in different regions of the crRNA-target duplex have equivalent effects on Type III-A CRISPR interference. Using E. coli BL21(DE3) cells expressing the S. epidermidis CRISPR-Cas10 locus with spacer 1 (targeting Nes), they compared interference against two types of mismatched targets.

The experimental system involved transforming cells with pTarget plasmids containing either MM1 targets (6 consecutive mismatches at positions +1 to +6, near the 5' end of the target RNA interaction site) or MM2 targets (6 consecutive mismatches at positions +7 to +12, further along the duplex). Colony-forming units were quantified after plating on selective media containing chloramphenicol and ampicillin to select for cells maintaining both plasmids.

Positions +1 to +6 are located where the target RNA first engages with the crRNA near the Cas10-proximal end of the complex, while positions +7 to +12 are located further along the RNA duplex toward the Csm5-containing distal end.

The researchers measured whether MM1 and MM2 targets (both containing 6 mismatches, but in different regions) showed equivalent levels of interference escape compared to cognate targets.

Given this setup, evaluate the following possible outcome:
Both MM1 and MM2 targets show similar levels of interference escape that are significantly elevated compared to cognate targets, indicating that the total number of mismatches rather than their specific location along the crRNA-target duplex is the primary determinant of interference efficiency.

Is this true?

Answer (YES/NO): NO